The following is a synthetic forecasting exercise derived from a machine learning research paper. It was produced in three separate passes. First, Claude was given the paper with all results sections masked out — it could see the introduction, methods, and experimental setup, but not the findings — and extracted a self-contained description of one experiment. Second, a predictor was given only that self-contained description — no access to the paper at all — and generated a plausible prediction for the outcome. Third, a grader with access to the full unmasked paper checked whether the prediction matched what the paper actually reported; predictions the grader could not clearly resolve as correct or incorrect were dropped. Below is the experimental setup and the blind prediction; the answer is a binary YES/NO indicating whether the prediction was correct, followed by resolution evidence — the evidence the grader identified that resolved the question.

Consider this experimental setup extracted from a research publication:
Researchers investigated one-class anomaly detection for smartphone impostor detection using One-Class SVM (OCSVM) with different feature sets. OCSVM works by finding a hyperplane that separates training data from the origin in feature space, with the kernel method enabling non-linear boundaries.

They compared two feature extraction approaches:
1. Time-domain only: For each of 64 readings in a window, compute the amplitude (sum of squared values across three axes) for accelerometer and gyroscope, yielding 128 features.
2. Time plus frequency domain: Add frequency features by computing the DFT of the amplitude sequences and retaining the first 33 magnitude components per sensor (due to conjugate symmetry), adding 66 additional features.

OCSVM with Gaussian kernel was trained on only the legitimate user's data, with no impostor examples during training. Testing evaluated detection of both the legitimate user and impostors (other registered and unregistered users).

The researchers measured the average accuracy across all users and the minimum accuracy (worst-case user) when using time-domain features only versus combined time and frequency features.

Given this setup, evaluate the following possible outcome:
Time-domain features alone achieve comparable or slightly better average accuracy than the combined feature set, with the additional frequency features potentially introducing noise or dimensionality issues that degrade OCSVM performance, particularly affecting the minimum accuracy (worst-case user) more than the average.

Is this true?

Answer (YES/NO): NO